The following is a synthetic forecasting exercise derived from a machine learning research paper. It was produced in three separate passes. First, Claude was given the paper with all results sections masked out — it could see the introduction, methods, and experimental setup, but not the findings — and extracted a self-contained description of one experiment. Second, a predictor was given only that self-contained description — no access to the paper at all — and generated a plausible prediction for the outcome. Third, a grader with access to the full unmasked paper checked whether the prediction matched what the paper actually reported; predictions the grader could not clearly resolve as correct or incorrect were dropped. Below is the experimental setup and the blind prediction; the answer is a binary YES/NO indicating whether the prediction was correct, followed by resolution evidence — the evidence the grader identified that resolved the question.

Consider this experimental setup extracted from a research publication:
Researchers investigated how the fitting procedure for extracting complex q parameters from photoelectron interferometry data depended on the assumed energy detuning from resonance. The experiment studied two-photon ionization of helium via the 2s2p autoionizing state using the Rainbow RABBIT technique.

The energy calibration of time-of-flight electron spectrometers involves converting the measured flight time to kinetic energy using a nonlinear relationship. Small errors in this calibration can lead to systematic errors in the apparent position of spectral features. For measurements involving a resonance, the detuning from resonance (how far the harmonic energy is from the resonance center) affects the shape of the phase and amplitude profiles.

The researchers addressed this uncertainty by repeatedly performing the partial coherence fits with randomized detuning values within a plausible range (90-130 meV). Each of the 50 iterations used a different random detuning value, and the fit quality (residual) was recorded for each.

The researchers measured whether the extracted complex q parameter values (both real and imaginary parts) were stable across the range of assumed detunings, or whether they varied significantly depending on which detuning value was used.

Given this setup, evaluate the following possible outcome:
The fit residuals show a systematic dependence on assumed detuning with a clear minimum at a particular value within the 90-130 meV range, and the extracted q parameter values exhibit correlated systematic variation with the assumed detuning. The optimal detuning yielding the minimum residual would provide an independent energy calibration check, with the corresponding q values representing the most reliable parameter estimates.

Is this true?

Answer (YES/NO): YES